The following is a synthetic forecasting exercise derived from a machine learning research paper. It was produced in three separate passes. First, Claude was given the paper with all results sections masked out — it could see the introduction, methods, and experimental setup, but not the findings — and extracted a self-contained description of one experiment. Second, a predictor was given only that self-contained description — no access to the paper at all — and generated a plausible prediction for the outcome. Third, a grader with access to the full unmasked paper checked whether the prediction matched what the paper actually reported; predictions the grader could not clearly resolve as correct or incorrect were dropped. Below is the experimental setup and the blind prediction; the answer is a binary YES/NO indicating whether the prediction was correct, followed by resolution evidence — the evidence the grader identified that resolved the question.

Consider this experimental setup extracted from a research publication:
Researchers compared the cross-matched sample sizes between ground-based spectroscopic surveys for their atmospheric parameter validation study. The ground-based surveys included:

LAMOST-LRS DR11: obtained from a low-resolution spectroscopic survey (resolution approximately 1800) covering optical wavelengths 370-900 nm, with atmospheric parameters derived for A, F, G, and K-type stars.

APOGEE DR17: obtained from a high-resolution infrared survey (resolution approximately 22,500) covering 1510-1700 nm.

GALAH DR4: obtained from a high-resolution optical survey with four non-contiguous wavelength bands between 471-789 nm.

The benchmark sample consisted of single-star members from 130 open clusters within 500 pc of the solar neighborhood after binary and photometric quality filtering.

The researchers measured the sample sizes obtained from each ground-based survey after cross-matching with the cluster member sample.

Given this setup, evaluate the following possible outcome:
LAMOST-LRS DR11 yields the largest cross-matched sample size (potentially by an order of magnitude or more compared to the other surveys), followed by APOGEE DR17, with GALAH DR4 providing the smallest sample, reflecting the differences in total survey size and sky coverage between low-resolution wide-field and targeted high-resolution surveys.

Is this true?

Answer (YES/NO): NO